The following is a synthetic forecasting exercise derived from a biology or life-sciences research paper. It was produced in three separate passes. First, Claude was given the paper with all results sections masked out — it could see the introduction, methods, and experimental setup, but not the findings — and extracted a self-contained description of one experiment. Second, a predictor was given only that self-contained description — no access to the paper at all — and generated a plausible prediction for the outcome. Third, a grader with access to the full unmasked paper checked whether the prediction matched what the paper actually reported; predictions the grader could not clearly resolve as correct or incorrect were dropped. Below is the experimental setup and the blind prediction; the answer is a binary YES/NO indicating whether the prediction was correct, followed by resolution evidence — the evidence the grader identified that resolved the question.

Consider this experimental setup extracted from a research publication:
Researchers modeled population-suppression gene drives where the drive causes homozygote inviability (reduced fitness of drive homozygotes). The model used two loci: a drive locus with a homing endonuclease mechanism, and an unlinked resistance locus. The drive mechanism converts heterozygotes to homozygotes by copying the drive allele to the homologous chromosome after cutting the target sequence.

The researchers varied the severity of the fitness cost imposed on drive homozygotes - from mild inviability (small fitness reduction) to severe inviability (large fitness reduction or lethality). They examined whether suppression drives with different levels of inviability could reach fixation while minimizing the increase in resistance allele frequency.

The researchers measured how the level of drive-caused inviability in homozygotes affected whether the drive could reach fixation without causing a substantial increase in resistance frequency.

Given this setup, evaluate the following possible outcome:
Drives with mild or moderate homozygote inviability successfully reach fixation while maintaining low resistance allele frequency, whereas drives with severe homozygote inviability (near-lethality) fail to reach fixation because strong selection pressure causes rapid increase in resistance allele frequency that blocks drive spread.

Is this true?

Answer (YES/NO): YES